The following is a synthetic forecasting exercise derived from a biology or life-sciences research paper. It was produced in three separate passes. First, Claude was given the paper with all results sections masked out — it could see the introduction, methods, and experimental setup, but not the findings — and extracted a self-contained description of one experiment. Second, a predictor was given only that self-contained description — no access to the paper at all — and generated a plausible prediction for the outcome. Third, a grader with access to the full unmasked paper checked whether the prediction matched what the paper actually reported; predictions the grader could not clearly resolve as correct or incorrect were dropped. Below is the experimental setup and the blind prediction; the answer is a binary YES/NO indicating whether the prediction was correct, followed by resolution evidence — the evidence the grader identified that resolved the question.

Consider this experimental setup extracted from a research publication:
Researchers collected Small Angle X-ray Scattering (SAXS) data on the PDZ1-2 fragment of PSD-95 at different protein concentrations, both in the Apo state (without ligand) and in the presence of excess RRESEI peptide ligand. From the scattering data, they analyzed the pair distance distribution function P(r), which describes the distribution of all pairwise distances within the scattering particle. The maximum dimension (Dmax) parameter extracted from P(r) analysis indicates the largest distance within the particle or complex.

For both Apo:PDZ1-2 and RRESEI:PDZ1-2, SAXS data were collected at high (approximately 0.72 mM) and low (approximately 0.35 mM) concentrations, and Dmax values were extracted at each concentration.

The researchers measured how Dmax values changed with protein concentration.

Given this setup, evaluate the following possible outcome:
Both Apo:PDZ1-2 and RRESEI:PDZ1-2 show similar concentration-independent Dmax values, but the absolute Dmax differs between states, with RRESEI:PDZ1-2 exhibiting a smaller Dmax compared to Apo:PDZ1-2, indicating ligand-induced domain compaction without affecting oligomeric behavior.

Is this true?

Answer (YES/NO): NO